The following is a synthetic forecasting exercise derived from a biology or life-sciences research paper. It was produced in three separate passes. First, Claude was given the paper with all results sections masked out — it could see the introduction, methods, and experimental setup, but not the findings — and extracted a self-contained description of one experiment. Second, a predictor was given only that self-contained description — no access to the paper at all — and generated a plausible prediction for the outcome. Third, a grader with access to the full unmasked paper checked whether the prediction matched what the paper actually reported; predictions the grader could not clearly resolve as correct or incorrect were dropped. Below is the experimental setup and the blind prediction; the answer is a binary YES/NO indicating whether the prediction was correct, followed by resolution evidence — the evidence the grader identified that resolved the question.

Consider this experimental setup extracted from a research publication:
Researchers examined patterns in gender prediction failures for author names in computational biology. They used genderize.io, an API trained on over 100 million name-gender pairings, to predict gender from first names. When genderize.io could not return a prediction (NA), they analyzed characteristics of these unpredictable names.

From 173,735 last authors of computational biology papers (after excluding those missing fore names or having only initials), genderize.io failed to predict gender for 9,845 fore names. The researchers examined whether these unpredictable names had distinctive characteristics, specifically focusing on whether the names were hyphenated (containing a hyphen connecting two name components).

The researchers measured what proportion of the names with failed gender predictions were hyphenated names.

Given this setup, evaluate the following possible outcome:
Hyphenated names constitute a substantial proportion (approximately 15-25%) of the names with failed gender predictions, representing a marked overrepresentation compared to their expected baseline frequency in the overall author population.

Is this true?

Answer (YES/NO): NO